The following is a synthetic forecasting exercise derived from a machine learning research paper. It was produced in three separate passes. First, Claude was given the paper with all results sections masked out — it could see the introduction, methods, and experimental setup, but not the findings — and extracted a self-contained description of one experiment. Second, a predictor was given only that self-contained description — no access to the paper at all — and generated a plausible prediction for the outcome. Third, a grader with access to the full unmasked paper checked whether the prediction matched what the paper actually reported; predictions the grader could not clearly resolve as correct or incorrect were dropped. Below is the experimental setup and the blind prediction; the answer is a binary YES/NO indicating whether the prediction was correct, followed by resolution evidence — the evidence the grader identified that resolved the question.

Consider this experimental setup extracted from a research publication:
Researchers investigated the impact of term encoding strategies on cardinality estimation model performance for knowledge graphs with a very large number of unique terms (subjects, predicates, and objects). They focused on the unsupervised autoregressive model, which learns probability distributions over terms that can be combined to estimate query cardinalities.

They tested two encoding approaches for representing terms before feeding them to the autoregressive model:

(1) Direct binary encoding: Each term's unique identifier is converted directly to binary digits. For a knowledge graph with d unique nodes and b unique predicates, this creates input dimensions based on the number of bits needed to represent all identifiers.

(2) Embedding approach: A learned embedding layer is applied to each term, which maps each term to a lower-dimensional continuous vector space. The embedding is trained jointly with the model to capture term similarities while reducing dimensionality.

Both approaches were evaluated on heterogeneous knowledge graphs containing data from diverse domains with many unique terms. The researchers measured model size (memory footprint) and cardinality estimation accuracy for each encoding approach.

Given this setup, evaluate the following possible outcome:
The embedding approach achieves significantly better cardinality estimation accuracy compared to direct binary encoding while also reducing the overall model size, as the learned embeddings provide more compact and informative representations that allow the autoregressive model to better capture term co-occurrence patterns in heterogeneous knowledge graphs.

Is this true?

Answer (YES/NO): NO